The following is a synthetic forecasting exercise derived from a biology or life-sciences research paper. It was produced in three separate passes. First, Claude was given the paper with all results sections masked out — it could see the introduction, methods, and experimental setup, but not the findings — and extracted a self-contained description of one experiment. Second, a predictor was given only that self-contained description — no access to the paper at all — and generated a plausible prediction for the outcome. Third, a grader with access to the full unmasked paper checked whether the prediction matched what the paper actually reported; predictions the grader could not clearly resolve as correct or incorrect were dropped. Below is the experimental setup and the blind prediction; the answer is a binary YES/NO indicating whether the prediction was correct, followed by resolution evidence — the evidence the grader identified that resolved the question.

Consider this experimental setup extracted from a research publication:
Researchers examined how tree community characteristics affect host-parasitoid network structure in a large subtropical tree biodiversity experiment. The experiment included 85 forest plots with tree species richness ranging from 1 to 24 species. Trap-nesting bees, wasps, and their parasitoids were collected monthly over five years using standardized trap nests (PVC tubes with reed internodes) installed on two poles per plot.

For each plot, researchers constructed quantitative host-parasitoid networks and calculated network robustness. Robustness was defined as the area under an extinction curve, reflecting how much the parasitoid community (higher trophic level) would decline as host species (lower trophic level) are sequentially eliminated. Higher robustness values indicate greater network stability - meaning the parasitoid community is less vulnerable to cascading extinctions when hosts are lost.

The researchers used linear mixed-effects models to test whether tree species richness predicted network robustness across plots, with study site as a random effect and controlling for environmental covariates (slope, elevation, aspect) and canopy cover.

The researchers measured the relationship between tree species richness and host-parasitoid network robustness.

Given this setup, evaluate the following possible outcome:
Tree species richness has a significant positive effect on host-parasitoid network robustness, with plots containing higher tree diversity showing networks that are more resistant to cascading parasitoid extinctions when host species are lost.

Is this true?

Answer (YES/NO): NO